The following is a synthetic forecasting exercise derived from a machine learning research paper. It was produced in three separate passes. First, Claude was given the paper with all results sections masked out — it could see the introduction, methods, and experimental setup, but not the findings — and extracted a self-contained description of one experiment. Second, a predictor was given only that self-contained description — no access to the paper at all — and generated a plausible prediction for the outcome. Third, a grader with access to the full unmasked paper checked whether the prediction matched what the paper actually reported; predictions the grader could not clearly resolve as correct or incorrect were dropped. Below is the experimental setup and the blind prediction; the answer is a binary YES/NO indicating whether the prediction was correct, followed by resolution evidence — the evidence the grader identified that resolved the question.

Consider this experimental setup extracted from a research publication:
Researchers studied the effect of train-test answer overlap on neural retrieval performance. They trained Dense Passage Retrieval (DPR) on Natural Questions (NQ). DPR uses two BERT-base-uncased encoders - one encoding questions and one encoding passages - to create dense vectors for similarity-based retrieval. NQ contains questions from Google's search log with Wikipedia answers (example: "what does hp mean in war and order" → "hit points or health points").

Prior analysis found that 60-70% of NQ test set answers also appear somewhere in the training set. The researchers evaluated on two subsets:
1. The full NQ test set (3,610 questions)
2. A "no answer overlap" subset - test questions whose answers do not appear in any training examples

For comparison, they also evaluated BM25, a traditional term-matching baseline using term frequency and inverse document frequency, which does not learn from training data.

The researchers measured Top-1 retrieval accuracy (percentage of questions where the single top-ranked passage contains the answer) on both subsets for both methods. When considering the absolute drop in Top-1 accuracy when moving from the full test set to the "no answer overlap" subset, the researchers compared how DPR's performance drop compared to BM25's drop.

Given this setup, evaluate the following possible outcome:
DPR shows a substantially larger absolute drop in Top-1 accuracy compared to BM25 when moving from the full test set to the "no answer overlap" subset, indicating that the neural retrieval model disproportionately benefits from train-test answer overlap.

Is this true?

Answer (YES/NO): YES